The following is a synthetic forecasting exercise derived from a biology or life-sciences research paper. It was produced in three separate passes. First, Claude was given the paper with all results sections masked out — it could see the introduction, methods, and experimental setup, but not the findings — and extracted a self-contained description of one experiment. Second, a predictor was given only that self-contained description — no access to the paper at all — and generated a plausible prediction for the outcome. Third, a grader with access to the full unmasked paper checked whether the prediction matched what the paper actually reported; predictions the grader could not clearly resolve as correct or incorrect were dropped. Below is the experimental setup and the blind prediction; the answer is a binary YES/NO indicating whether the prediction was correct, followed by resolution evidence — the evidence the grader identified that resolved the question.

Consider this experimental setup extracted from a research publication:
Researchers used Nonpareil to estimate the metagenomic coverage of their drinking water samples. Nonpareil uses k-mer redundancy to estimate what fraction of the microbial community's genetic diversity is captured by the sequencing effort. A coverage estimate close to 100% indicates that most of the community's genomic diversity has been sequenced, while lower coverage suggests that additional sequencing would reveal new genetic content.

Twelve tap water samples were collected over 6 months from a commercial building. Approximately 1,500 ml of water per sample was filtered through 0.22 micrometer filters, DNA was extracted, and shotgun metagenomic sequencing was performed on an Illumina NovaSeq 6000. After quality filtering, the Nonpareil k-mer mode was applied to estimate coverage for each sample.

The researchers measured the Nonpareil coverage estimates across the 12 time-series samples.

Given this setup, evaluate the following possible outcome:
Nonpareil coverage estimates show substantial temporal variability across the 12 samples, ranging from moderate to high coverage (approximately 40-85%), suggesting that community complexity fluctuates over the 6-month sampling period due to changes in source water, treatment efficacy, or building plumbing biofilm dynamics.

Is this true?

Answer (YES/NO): NO